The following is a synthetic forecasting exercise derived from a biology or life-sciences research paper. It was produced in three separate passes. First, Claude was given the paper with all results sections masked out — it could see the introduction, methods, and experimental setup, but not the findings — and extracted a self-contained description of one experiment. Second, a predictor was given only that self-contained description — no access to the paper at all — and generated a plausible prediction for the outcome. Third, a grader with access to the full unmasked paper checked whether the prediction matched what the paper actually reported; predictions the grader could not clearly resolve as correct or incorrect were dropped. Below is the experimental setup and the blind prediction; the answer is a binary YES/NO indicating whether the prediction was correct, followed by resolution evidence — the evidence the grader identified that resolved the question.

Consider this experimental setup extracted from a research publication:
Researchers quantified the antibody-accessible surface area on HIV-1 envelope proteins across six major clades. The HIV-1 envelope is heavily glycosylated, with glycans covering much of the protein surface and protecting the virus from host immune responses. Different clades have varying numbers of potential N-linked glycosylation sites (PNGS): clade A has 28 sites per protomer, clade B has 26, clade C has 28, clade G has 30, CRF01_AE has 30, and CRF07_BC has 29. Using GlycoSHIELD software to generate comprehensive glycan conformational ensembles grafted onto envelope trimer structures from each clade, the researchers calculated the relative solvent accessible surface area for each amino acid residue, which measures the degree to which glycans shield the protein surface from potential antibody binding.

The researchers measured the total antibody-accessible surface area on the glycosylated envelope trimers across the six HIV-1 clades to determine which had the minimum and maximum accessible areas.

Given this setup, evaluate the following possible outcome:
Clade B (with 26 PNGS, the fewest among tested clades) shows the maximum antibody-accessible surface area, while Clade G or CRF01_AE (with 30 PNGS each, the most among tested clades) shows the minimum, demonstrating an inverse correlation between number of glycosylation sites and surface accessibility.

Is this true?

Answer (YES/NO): YES